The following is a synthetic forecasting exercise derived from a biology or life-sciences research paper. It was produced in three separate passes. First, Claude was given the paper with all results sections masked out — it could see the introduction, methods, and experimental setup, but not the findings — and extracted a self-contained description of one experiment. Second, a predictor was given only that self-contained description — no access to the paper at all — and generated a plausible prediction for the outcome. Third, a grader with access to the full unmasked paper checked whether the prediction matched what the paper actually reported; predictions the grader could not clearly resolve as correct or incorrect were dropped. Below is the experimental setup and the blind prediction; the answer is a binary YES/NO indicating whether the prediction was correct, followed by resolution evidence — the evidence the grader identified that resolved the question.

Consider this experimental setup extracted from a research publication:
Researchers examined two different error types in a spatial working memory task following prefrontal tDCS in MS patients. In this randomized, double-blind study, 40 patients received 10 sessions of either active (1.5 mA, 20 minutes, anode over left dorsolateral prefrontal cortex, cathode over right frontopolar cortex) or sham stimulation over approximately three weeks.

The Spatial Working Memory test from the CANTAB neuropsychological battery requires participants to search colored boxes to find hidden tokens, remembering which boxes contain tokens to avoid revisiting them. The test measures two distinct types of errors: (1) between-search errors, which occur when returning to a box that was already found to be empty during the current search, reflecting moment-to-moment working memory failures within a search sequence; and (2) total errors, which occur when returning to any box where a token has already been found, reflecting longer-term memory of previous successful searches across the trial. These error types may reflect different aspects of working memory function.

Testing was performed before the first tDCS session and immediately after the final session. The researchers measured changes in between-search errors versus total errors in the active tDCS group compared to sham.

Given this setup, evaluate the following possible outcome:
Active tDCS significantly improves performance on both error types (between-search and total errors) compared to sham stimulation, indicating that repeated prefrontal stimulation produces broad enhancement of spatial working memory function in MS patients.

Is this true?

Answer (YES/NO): NO